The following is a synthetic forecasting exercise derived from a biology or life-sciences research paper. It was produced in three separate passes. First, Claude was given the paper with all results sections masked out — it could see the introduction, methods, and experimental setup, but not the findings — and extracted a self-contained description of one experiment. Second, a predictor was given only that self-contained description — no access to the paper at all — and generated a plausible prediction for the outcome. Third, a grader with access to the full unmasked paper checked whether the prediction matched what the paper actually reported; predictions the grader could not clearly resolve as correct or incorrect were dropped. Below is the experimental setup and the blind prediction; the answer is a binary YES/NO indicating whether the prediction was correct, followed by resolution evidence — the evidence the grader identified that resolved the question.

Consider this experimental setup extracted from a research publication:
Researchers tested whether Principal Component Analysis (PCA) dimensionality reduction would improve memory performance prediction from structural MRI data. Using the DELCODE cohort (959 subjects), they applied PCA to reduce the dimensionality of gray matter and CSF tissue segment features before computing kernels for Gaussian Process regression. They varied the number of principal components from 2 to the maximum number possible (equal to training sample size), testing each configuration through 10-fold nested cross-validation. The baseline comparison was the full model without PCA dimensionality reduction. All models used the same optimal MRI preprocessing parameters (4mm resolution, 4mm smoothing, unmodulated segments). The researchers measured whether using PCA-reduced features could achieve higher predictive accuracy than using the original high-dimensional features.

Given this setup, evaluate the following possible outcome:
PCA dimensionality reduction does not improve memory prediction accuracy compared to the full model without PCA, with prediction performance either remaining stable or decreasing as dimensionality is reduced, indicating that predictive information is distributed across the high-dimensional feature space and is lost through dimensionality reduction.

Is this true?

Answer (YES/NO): YES